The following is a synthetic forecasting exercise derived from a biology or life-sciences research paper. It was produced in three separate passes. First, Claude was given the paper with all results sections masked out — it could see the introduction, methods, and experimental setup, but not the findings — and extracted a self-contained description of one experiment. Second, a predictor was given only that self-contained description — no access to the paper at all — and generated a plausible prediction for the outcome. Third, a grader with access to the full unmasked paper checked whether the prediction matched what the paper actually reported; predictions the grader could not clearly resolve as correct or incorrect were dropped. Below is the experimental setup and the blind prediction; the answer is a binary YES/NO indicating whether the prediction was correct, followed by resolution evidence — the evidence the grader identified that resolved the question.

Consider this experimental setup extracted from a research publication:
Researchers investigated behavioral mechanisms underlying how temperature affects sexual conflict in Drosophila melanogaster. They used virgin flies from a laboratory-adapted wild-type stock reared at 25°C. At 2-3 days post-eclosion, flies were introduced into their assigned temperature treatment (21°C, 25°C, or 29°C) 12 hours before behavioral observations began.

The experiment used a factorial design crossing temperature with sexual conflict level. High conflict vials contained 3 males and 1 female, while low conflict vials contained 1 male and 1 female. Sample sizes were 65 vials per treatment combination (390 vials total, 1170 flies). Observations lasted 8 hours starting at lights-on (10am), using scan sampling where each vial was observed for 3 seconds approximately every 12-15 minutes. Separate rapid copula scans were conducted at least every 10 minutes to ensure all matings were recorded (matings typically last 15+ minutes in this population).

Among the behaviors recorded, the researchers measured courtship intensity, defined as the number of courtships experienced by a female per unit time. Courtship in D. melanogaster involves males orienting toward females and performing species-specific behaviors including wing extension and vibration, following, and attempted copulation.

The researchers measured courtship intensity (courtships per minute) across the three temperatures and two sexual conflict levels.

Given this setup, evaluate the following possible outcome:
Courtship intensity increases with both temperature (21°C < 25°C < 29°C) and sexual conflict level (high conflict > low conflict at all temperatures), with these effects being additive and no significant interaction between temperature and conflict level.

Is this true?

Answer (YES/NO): NO